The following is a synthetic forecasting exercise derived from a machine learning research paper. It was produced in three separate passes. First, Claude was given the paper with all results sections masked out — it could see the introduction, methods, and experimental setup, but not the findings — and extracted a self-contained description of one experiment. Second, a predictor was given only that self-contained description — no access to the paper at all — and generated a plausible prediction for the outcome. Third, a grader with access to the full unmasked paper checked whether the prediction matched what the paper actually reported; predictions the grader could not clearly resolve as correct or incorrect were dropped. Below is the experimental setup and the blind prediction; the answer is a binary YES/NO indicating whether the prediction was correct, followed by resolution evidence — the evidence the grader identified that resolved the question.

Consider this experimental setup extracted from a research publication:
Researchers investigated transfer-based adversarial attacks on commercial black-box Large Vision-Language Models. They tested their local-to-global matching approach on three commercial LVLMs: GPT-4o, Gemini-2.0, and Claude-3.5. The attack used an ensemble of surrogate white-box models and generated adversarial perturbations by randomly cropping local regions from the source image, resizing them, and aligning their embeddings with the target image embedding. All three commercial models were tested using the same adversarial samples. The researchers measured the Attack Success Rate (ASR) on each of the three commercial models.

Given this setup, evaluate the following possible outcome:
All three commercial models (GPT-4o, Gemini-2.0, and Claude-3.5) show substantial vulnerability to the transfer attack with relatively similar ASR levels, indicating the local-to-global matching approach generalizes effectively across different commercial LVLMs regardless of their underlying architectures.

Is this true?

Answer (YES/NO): NO